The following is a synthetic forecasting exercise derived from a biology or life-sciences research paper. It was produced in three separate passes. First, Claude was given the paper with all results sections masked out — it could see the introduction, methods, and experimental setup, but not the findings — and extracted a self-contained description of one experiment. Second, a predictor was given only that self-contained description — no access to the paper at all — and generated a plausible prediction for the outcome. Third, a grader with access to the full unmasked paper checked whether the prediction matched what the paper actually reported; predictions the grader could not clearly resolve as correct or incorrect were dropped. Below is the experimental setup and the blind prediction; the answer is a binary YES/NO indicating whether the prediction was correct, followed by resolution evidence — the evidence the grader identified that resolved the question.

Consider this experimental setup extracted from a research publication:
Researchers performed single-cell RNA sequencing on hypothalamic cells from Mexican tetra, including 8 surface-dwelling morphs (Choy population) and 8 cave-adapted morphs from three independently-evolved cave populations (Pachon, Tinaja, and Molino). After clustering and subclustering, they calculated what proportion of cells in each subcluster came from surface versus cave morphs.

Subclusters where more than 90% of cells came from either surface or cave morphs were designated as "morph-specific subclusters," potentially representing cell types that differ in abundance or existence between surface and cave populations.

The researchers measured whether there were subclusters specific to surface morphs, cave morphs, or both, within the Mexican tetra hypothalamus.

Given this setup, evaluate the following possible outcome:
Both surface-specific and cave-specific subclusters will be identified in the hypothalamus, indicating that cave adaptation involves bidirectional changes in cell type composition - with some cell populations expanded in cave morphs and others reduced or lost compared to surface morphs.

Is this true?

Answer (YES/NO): YES